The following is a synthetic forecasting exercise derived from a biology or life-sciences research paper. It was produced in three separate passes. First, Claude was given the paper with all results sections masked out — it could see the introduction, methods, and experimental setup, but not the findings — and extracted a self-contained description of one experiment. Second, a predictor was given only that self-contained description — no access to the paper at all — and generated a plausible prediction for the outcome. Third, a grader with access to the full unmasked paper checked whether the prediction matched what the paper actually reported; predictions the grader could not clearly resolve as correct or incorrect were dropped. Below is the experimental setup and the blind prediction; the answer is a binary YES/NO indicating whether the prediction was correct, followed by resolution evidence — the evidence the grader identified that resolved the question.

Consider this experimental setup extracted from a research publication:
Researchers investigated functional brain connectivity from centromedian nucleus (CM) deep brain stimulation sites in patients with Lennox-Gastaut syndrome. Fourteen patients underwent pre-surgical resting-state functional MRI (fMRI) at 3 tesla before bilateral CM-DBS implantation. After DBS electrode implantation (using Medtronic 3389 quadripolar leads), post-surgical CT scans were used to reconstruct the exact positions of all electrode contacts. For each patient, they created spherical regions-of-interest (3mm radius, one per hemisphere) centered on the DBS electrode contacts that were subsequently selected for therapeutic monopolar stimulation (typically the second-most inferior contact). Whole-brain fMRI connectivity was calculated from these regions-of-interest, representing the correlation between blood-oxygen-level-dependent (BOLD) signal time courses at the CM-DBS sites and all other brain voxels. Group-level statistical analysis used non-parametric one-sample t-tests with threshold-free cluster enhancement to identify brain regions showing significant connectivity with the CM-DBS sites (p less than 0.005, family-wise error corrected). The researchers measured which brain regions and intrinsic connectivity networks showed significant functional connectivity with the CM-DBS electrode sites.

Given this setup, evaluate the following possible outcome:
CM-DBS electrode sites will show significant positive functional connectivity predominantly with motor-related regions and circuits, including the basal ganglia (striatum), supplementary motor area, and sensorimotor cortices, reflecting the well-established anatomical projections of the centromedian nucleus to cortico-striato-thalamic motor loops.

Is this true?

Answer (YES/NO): NO